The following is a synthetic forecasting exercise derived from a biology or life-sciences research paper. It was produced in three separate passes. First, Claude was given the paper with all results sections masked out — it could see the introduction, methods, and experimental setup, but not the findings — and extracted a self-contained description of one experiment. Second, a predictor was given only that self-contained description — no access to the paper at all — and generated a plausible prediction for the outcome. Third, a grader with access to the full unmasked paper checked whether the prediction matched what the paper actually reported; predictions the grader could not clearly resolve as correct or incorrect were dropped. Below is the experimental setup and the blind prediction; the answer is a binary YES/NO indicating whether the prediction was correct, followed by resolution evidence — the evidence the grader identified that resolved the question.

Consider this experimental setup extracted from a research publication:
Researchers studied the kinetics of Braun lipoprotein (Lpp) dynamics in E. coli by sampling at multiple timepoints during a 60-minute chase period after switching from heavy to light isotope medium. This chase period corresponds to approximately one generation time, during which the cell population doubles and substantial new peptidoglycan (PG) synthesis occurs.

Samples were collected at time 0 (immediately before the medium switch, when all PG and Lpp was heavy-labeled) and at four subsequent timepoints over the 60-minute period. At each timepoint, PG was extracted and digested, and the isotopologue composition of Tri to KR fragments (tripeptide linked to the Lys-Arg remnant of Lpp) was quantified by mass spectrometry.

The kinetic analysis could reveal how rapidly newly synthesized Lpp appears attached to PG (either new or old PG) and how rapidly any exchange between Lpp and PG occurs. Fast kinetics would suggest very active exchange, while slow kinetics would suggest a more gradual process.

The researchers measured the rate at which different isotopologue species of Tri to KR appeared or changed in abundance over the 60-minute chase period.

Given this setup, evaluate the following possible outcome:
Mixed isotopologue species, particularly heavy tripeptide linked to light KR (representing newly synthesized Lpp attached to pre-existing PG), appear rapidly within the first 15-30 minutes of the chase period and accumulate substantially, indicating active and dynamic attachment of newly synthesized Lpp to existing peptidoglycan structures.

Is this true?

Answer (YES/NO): YES